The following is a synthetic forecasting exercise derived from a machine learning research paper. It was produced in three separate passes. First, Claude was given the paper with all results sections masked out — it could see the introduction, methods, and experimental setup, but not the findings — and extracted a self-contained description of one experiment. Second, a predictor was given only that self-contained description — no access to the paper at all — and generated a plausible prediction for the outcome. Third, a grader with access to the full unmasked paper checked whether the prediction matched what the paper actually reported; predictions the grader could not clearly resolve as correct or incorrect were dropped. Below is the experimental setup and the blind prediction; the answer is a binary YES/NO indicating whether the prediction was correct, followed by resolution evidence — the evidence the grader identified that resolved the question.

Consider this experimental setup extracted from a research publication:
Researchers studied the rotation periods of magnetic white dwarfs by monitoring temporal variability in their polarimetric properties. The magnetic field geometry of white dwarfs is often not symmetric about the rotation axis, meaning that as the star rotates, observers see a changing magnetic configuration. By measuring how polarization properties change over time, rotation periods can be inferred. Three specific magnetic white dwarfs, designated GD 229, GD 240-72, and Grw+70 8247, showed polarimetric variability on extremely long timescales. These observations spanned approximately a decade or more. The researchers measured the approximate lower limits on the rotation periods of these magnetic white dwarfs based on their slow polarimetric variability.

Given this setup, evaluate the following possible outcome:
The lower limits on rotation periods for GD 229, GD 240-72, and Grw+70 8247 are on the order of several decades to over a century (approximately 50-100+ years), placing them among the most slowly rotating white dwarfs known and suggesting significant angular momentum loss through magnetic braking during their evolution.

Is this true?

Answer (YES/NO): NO